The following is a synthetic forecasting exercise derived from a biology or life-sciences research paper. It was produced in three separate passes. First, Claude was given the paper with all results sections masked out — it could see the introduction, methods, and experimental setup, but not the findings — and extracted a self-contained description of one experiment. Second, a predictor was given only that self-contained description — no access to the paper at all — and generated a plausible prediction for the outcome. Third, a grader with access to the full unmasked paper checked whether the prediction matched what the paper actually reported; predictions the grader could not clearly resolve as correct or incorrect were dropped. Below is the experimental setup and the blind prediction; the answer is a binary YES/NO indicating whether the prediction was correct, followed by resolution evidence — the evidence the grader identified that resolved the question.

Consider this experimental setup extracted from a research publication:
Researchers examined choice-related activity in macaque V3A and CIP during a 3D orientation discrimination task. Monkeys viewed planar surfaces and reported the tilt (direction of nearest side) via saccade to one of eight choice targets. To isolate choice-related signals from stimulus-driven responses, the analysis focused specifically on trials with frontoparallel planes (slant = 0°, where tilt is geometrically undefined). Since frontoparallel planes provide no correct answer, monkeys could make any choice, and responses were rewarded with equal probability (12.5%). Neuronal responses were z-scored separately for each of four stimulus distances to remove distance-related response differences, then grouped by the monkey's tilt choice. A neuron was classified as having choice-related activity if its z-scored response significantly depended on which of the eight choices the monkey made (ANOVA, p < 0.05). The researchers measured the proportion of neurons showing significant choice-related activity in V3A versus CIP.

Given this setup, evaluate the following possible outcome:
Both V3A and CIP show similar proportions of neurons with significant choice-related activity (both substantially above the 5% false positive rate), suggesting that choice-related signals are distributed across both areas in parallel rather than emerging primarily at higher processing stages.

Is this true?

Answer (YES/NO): NO